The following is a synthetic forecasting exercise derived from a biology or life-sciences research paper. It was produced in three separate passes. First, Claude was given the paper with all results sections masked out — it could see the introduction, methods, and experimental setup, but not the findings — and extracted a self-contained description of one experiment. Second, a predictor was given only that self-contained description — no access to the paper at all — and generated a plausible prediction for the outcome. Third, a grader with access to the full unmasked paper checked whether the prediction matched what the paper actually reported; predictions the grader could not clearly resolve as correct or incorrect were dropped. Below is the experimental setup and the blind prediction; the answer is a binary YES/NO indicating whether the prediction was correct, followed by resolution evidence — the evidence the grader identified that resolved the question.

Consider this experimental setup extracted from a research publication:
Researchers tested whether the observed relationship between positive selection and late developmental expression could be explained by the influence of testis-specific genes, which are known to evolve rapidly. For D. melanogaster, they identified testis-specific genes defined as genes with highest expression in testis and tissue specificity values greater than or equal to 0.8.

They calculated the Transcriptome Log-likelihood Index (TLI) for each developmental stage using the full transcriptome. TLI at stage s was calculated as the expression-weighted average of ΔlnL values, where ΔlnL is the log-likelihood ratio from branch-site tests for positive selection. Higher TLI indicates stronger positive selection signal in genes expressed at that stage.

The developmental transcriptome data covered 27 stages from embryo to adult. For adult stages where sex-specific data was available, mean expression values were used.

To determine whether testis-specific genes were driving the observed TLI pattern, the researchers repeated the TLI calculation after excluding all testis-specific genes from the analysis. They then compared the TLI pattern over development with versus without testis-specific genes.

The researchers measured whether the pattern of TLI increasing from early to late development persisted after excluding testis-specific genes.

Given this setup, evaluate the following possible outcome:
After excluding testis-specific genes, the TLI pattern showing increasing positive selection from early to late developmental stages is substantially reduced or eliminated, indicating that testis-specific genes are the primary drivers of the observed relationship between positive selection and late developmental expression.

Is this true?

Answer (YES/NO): NO